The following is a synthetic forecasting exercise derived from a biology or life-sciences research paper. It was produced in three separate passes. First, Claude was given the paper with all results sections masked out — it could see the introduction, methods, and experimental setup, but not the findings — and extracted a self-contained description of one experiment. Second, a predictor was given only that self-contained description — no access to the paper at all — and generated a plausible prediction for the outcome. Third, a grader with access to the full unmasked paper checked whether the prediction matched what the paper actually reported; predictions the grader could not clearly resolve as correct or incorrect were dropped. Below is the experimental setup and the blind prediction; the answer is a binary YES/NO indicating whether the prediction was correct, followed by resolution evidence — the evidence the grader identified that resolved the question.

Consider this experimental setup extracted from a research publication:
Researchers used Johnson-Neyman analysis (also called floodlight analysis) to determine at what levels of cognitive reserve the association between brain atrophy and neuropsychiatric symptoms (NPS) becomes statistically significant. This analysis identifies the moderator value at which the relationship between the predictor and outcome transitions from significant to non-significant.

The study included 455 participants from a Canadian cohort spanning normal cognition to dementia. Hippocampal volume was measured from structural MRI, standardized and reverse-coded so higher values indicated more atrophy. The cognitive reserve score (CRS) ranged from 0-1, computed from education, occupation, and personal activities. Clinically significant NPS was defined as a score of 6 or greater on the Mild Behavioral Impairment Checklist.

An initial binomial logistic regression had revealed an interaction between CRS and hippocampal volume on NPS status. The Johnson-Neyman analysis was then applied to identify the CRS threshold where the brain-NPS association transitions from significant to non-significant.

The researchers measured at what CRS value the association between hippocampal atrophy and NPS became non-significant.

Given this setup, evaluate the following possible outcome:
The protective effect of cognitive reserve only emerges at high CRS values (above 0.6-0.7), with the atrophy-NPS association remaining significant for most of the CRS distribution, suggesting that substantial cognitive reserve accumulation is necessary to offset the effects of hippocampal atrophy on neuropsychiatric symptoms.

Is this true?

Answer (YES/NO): NO